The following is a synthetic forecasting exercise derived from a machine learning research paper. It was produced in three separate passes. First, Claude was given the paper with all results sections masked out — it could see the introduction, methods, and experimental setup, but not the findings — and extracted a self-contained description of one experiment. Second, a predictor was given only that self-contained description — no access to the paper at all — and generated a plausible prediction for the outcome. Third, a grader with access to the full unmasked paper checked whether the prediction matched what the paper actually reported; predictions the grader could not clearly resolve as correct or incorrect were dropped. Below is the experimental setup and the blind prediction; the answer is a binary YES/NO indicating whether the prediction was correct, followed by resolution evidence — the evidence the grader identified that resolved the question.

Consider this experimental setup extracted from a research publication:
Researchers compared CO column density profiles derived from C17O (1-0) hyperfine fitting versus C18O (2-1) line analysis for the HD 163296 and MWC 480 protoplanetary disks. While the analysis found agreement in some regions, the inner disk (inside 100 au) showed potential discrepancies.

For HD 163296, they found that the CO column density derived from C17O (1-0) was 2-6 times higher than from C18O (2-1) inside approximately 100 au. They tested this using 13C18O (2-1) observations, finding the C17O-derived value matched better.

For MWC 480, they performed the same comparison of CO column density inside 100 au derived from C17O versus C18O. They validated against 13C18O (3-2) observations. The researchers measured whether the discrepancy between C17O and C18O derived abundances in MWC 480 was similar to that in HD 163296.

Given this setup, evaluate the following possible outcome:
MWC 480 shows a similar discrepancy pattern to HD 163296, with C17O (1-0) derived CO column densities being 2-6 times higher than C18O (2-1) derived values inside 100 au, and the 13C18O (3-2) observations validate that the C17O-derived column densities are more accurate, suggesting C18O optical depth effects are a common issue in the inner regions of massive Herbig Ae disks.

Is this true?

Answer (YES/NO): NO